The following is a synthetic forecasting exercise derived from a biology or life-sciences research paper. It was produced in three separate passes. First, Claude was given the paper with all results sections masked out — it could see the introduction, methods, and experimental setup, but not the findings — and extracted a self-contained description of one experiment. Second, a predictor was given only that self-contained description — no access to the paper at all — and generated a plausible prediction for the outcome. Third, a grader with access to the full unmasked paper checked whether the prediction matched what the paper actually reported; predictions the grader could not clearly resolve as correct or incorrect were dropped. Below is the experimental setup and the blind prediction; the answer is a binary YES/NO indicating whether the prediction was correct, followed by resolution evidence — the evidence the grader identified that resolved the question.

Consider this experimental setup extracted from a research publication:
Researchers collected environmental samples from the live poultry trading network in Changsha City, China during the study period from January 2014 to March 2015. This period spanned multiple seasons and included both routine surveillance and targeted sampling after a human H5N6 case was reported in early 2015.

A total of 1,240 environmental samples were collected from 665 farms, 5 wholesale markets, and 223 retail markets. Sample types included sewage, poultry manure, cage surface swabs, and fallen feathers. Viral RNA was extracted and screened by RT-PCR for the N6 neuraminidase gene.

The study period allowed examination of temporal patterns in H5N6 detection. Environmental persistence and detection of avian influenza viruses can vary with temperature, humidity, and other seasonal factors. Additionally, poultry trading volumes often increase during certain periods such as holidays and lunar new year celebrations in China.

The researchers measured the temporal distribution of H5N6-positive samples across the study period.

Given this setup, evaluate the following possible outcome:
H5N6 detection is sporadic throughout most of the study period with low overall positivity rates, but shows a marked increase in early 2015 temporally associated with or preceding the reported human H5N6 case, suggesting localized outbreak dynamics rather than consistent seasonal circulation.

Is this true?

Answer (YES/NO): NO